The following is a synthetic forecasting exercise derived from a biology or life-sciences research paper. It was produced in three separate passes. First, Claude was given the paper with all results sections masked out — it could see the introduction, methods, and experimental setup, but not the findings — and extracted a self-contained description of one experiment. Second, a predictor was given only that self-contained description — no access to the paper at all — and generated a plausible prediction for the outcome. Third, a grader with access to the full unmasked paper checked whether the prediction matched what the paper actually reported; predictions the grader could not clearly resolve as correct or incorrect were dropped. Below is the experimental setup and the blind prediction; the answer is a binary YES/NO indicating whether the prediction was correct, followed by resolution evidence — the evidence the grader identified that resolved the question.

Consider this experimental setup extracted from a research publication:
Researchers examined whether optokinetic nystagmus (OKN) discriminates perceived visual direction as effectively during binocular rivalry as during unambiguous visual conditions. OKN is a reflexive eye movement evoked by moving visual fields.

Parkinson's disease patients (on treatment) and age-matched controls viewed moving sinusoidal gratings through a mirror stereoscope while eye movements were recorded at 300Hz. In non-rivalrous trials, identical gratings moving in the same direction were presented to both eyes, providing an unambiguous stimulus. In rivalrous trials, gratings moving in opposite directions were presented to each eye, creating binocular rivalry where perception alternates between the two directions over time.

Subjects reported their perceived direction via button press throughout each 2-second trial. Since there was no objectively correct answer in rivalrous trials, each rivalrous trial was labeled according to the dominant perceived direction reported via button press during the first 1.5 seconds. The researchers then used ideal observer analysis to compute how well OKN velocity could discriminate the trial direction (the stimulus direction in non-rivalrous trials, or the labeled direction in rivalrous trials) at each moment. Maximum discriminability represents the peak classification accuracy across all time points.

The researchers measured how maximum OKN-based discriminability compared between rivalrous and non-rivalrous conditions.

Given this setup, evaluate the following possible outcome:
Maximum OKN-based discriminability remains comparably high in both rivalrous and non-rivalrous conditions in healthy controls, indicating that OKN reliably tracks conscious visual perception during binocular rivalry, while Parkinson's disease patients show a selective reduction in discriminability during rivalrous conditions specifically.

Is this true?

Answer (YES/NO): YES